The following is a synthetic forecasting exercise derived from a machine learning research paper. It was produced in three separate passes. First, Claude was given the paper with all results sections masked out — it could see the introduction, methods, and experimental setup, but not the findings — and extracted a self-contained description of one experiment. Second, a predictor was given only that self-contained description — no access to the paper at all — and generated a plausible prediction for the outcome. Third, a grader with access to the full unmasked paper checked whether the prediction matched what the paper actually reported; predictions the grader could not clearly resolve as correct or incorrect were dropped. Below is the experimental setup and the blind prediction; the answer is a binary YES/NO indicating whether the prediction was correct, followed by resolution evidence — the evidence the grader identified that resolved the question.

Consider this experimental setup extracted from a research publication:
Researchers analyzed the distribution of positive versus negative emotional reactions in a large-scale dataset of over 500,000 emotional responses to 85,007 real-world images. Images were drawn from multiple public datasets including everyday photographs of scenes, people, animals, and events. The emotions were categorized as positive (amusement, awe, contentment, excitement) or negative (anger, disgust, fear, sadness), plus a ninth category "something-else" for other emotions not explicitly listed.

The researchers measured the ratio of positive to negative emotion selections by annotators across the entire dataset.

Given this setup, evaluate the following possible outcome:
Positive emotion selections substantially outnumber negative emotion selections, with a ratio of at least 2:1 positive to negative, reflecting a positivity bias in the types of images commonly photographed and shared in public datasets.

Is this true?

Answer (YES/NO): YES